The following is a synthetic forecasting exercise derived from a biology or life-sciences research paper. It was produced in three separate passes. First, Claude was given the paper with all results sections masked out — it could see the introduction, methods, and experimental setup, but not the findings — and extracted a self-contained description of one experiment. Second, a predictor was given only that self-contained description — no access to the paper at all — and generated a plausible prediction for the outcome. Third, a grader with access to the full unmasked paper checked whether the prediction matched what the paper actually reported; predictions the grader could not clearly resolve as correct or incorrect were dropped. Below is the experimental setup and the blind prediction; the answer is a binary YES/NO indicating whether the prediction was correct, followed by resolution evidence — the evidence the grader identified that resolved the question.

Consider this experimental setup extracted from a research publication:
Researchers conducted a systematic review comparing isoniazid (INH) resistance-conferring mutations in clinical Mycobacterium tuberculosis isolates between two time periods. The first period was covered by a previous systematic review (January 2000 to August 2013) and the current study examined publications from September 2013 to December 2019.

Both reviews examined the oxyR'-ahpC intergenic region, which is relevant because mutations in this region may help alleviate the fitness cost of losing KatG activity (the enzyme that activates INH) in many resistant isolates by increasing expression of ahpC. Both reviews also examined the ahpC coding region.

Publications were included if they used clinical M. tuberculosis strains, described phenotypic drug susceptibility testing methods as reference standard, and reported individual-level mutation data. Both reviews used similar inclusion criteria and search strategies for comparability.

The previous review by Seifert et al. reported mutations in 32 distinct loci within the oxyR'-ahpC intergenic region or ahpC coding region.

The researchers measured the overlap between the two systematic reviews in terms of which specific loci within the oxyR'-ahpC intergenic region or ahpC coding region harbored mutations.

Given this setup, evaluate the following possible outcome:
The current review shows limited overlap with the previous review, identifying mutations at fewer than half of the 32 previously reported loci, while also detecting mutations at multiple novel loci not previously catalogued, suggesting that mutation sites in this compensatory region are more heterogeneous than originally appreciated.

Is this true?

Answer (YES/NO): YES